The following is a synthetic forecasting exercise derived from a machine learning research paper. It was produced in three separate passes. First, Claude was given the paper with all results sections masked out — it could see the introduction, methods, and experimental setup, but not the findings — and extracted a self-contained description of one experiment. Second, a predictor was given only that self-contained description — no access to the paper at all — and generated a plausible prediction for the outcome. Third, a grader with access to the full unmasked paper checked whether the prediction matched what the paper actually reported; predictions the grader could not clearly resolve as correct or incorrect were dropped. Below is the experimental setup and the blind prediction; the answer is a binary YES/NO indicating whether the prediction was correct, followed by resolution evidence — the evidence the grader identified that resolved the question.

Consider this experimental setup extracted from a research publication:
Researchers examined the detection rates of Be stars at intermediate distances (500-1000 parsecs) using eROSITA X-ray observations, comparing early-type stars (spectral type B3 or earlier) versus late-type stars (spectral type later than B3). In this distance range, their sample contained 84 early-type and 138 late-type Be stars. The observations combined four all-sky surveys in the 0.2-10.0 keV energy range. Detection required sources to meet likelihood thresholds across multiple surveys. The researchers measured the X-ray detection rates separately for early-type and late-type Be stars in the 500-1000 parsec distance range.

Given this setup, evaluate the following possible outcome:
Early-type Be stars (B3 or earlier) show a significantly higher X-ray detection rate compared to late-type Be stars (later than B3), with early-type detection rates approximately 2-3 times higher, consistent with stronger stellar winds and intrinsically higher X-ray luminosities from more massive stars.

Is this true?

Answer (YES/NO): YES